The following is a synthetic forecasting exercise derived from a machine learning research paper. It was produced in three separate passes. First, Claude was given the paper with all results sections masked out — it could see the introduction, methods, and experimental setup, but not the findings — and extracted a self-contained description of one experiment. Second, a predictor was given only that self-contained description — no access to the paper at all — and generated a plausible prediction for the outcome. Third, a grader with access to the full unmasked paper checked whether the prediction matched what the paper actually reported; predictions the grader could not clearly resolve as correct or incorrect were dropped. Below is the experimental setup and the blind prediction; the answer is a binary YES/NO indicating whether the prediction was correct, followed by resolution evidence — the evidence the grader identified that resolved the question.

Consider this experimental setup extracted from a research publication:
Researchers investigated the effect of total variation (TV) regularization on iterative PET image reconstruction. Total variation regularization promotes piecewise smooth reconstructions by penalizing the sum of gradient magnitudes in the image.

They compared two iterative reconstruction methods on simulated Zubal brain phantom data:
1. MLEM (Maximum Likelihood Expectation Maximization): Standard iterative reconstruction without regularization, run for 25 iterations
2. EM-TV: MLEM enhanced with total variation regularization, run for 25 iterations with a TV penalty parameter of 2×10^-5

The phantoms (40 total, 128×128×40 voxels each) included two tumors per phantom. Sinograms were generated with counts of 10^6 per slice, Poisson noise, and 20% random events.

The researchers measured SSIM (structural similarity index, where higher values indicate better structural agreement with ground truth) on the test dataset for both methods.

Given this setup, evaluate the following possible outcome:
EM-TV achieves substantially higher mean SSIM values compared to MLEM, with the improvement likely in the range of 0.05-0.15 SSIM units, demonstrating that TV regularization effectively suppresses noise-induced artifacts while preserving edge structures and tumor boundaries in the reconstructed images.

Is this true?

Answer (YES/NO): NO